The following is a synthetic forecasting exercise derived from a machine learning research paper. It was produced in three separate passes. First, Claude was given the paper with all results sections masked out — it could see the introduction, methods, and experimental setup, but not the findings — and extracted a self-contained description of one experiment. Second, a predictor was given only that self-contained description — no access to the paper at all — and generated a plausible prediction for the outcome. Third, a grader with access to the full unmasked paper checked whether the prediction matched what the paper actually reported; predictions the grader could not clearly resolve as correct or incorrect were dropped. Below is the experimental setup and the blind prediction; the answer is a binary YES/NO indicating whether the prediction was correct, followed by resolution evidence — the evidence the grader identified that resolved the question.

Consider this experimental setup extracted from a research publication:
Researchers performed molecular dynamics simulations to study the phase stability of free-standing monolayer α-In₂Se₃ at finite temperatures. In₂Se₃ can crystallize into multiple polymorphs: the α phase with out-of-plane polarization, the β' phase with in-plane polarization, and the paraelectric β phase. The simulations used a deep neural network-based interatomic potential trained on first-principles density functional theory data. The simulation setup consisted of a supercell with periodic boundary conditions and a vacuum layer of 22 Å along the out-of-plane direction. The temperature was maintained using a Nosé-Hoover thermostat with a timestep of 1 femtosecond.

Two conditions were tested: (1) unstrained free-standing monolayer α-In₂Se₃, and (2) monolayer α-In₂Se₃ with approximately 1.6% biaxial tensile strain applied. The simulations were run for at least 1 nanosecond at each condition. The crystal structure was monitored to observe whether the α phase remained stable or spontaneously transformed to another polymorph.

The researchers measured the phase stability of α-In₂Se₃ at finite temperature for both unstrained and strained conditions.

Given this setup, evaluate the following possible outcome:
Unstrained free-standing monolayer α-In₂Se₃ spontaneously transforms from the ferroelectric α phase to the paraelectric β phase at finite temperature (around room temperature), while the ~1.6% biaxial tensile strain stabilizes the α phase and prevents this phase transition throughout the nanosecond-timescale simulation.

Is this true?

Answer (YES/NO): NO